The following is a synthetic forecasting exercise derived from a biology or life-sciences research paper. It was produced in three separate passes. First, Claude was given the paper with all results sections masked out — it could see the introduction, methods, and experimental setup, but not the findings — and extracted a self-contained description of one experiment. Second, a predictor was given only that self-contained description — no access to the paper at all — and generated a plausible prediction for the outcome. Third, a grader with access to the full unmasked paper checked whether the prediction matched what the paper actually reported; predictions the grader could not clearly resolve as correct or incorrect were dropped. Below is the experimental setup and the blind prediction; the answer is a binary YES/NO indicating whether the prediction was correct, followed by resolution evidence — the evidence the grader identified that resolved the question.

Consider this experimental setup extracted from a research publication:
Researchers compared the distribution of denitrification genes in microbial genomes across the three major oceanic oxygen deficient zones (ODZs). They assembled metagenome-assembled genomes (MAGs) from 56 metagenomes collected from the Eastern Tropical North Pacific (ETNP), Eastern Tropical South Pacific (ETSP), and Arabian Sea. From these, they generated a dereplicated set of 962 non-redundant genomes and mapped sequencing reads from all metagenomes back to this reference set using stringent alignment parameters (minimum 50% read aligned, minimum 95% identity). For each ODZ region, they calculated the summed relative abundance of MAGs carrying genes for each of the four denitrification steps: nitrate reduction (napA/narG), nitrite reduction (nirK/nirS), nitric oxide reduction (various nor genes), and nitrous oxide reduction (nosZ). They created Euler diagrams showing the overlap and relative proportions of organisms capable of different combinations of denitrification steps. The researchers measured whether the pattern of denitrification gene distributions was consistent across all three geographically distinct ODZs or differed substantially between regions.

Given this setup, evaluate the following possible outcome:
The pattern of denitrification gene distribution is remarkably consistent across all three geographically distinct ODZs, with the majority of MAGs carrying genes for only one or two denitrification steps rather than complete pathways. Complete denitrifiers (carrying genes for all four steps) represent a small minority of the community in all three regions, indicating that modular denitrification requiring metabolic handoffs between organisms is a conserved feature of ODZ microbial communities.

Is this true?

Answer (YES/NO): YES